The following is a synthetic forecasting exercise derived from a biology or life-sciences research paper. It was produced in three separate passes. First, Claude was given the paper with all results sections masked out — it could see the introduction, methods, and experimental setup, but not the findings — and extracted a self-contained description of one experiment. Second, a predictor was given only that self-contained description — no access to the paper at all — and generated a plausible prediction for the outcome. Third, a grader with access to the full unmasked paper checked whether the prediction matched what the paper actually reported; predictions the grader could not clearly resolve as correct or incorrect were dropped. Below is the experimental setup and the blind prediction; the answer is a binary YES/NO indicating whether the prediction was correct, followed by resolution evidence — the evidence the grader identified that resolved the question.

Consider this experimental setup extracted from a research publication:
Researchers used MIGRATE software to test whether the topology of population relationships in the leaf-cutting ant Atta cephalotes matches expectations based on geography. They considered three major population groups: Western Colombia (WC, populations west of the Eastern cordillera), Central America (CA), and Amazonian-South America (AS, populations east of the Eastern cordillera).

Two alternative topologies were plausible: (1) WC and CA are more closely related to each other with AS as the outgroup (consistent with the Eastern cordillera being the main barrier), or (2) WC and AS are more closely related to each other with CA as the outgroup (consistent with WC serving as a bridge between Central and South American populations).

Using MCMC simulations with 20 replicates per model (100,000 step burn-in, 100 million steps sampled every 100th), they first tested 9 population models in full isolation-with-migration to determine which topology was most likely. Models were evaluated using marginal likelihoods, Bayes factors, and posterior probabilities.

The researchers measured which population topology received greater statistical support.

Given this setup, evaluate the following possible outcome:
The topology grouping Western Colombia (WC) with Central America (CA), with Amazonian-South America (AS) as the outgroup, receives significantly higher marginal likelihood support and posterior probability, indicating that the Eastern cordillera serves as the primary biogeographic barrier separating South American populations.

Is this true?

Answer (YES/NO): YES